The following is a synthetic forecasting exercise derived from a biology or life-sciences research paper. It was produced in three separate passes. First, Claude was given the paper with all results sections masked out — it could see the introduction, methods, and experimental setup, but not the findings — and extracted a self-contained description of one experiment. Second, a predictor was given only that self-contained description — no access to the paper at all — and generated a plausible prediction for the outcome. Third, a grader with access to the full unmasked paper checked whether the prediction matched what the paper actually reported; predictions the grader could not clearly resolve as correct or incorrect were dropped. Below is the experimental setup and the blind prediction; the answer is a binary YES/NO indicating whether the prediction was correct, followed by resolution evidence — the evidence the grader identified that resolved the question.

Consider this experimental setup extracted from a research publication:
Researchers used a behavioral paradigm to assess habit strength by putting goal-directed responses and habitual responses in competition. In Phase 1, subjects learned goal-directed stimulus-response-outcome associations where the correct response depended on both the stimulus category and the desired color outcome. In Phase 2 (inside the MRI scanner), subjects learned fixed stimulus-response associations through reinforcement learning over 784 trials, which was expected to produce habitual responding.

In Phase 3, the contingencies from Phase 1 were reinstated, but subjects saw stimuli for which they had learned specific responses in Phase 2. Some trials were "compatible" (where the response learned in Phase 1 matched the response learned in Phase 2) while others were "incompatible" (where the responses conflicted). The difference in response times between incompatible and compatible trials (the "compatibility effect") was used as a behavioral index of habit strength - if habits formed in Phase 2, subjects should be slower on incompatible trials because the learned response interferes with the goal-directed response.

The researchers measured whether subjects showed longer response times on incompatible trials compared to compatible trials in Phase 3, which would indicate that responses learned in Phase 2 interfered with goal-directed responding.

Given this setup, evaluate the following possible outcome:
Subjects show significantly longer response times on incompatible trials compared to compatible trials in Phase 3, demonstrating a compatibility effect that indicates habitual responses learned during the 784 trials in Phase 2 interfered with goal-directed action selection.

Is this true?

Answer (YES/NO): YES